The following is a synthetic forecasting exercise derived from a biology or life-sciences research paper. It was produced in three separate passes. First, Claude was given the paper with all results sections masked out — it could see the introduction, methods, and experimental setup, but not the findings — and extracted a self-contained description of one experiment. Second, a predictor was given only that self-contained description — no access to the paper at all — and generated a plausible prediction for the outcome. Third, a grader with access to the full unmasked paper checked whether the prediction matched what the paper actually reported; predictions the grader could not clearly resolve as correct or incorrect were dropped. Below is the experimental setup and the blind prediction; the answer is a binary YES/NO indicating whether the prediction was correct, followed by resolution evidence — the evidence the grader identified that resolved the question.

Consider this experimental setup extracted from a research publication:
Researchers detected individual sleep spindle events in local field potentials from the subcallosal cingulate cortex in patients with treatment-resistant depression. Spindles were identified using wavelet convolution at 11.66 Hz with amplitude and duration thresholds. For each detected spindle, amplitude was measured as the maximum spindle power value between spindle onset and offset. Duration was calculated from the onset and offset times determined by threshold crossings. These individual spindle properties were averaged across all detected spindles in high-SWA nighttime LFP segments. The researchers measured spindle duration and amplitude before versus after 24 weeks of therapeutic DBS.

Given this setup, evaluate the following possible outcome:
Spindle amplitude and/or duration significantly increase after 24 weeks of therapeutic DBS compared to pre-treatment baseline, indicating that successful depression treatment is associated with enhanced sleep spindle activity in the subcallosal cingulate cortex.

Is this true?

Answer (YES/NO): NO